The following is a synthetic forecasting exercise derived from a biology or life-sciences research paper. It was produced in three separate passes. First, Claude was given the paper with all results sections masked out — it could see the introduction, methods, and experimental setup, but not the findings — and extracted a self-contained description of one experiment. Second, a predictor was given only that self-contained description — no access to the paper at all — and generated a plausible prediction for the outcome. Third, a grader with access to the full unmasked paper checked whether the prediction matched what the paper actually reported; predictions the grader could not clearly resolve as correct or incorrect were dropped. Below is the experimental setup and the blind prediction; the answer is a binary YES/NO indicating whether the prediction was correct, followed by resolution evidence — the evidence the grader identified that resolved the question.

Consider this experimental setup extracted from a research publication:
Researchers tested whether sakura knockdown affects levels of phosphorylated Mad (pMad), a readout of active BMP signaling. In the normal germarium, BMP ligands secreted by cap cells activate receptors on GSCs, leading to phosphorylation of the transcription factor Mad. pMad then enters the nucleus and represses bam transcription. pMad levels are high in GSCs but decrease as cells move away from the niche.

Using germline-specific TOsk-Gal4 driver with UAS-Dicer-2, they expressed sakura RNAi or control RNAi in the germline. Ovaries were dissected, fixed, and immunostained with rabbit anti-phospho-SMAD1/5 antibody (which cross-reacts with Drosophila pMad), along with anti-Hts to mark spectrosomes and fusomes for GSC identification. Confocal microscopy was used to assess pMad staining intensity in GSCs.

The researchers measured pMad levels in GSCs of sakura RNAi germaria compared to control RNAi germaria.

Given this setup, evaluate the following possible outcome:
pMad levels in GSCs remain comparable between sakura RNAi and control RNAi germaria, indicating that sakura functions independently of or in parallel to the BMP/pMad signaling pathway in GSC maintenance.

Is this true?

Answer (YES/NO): NO